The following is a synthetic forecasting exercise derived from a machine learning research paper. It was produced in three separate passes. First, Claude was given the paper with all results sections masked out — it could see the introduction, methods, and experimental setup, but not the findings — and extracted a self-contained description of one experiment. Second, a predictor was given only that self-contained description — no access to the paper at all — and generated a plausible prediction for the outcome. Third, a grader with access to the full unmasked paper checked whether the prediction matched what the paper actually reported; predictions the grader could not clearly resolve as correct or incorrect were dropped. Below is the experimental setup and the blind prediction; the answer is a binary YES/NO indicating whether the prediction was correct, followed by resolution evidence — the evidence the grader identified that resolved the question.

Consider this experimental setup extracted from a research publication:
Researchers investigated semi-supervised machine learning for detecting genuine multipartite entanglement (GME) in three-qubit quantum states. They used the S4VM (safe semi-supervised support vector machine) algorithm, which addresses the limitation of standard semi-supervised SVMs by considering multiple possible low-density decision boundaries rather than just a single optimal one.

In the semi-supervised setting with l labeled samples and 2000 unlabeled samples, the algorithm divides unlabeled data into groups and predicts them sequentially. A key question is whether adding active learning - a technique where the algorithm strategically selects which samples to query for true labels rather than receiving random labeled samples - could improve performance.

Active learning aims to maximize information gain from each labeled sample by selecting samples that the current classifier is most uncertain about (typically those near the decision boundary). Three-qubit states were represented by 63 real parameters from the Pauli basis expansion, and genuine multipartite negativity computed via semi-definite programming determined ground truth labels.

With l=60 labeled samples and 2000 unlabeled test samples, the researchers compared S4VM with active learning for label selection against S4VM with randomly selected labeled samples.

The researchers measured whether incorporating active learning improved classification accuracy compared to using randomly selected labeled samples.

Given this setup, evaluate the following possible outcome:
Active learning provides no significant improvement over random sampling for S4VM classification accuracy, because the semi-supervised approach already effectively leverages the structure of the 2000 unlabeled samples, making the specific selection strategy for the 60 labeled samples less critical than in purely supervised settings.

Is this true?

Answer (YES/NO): NO